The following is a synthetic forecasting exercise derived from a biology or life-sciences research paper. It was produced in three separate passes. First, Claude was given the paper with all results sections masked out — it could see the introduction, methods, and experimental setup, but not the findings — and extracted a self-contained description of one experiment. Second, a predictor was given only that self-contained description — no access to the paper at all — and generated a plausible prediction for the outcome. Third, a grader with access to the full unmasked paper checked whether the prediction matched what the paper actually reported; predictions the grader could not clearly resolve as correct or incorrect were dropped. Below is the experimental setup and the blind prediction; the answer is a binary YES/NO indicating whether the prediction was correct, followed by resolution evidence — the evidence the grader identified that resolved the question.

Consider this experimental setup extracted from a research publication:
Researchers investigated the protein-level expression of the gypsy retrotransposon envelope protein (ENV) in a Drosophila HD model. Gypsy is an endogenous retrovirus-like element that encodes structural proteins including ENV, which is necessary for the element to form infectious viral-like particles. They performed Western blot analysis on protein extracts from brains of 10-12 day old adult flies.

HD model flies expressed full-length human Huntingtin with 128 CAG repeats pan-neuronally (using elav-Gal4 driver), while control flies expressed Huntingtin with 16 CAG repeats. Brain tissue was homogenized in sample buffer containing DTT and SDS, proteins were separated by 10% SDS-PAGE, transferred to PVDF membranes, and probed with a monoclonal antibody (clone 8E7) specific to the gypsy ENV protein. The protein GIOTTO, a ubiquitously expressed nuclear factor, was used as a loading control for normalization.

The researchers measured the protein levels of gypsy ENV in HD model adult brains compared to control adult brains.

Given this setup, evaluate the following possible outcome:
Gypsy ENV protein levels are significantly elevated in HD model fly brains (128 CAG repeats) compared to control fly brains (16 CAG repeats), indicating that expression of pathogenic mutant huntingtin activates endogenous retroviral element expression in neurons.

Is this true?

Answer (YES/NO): YES